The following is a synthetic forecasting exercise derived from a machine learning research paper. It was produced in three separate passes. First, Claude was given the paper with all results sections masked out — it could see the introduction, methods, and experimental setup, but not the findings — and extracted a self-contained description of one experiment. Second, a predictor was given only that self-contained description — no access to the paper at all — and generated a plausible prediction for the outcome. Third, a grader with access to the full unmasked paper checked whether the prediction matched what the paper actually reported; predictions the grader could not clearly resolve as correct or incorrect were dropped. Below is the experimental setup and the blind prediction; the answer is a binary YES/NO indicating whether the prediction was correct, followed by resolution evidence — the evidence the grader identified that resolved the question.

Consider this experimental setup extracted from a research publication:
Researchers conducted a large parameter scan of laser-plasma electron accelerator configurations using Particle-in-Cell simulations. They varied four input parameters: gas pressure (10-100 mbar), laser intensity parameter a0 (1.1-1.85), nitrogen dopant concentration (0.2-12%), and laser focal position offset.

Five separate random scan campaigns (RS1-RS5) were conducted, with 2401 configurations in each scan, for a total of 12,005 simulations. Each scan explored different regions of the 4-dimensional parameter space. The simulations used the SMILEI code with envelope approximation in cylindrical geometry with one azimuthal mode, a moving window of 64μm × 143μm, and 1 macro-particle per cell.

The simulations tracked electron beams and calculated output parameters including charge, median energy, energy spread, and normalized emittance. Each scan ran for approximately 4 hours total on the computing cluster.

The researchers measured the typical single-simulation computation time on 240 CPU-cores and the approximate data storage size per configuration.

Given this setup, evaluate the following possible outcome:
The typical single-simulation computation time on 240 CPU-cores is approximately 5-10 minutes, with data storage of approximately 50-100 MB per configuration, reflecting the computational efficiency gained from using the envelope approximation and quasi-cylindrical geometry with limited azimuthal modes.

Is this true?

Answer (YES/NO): NO